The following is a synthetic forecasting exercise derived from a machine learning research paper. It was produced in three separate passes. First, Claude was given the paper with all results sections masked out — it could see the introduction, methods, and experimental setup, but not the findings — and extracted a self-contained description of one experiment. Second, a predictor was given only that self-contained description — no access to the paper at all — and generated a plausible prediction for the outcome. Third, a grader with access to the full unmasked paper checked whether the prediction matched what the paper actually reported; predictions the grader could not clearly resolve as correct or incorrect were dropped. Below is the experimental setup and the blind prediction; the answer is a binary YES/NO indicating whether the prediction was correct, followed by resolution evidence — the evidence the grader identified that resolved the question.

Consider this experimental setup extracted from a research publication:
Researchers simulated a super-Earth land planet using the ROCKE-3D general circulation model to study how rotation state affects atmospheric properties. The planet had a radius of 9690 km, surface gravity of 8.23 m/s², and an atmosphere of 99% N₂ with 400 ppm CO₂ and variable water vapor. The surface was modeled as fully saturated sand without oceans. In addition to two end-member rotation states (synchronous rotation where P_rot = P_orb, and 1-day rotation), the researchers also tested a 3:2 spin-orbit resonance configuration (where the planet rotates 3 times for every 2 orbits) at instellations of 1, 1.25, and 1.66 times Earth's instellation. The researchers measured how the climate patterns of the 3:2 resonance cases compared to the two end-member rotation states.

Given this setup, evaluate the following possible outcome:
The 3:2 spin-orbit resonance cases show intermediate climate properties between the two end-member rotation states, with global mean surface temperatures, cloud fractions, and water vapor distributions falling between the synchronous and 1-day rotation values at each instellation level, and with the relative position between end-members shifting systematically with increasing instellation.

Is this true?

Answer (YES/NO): NO